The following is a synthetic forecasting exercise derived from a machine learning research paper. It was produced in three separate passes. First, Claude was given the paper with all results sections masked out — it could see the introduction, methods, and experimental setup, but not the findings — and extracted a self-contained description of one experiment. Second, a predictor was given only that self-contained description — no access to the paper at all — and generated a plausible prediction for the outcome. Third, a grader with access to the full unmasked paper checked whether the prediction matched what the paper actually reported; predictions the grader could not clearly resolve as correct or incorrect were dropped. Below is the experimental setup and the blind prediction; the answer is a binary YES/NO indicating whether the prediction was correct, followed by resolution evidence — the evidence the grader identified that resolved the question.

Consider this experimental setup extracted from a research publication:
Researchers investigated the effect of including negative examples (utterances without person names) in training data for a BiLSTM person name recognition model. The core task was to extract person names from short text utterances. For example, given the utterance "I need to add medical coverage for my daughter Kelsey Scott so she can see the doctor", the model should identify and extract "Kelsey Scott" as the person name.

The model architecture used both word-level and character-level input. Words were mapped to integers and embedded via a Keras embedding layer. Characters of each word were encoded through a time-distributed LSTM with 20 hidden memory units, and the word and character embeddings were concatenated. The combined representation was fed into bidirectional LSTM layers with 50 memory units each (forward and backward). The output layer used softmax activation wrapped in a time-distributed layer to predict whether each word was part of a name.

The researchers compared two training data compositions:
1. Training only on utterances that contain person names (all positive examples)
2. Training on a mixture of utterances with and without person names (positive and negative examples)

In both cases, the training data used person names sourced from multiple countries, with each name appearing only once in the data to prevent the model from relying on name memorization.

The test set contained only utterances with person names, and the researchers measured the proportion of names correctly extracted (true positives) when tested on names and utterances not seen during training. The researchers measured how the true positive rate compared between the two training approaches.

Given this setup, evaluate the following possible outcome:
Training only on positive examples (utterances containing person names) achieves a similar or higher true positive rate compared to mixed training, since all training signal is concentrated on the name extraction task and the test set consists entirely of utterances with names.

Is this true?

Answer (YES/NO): YES